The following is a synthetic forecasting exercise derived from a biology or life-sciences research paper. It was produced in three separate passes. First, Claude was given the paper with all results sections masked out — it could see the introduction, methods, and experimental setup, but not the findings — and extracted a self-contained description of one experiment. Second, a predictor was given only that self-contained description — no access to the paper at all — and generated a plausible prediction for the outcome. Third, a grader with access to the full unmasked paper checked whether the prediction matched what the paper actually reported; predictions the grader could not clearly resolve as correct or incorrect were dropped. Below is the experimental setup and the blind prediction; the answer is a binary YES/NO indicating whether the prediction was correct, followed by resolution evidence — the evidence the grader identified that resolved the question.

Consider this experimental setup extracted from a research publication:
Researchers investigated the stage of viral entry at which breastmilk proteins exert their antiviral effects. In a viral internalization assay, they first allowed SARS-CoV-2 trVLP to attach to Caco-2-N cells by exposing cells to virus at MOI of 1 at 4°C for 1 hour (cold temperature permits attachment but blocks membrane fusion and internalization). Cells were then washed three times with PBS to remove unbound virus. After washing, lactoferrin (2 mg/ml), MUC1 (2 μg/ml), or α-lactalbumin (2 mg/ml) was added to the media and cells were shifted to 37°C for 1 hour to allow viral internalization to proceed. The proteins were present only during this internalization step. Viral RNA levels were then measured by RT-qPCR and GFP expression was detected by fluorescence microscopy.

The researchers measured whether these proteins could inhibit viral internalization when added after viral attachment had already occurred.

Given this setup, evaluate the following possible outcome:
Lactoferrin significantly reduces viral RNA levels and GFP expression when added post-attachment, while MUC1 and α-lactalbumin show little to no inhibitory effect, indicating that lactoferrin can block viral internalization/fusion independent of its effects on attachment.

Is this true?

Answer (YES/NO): NO